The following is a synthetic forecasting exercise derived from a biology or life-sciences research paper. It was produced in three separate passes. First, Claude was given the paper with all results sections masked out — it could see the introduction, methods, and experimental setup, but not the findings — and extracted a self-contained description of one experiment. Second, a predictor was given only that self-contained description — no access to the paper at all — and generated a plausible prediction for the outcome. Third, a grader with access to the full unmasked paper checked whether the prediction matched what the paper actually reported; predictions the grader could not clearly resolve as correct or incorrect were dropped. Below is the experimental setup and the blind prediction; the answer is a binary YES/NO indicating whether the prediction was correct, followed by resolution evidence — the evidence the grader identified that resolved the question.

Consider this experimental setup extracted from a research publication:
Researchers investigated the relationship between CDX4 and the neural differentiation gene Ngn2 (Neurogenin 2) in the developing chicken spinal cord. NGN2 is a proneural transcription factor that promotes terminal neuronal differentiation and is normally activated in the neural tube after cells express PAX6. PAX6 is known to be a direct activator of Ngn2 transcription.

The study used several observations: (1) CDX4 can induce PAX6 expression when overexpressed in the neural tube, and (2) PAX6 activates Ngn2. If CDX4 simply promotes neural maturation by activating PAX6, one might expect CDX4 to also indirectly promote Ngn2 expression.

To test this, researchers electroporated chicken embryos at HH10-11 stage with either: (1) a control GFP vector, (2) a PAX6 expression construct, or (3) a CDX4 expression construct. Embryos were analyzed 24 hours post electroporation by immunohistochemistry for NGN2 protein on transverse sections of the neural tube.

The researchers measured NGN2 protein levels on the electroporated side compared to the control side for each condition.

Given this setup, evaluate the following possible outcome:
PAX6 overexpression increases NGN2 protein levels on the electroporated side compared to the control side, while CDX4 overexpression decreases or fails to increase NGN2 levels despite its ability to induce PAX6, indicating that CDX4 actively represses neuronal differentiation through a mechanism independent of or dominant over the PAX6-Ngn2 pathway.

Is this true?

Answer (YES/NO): YES